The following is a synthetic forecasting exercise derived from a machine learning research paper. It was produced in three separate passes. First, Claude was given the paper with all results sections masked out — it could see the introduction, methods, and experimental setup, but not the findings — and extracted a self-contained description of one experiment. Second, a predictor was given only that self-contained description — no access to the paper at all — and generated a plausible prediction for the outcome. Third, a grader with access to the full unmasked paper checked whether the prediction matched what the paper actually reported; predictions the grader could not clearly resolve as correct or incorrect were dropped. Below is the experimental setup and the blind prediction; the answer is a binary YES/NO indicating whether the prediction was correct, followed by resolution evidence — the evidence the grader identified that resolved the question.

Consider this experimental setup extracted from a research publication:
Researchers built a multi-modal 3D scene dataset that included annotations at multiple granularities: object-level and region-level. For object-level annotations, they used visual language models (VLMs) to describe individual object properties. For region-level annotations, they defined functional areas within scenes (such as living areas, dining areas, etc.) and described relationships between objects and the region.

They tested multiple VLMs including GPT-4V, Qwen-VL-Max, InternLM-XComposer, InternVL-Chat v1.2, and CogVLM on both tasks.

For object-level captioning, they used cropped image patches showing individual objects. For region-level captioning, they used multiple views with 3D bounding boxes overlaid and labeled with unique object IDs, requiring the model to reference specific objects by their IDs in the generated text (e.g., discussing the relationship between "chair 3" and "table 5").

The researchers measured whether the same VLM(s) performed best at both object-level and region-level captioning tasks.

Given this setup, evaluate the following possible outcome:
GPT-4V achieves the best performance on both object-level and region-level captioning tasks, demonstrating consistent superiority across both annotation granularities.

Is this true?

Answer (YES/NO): NO